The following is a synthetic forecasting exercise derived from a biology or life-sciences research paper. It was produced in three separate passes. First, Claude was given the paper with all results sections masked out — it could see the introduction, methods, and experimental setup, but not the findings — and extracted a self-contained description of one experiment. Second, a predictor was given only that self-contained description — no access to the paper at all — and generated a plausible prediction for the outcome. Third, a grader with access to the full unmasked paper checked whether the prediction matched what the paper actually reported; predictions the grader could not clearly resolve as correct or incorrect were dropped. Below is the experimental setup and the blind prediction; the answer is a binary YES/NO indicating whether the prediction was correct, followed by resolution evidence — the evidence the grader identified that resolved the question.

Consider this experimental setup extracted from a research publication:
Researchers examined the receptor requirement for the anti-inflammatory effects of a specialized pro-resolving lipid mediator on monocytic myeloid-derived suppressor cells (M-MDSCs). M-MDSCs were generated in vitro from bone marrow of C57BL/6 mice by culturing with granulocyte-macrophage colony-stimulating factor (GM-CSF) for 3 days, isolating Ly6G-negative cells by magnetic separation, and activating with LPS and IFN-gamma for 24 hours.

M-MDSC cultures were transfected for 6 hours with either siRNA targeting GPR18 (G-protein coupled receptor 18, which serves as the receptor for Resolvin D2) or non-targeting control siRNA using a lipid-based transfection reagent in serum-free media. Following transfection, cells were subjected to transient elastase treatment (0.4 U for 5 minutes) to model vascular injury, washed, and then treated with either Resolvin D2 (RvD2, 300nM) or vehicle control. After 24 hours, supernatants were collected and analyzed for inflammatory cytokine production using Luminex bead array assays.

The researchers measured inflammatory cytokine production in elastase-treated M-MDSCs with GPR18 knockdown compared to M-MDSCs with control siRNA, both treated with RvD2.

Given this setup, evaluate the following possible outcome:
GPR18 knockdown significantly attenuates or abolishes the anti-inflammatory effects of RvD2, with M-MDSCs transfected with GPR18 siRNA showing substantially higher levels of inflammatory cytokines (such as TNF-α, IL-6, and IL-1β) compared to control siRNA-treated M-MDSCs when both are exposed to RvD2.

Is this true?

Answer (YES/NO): NO